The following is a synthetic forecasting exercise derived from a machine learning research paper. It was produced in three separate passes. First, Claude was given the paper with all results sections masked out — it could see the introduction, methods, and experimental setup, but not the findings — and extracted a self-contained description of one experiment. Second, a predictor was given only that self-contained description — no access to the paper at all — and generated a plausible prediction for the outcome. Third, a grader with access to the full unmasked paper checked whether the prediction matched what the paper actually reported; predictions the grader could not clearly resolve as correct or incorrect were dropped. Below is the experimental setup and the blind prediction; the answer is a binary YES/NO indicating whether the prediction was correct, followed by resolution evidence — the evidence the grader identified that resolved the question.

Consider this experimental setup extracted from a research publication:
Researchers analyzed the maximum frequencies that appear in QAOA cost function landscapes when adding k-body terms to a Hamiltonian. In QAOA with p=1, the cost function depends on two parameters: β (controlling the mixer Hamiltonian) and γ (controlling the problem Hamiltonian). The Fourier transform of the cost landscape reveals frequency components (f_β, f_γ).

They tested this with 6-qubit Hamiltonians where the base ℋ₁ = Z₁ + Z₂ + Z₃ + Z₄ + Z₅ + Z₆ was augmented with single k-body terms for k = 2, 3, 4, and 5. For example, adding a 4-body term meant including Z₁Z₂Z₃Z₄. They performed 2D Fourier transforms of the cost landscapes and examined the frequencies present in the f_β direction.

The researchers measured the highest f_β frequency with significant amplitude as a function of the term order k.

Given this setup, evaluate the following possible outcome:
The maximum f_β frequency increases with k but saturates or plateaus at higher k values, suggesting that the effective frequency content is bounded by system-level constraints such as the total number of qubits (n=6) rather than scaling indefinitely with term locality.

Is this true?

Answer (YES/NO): NO